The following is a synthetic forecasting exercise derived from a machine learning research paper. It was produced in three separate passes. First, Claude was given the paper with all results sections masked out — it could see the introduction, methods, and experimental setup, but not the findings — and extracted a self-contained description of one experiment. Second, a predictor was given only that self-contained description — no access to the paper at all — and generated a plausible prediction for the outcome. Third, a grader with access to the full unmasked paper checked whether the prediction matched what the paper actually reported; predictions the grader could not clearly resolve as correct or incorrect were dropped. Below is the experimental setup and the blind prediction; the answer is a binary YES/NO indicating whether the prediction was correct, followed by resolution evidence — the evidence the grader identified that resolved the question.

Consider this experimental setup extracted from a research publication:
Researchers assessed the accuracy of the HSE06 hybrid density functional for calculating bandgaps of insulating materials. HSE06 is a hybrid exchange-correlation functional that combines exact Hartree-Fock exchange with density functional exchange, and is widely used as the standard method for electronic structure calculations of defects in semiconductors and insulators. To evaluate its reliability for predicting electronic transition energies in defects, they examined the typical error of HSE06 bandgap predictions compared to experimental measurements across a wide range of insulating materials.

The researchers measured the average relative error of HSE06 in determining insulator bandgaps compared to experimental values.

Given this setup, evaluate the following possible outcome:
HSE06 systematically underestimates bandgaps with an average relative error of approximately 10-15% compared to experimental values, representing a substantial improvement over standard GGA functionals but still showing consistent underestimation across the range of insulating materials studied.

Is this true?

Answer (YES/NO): NO